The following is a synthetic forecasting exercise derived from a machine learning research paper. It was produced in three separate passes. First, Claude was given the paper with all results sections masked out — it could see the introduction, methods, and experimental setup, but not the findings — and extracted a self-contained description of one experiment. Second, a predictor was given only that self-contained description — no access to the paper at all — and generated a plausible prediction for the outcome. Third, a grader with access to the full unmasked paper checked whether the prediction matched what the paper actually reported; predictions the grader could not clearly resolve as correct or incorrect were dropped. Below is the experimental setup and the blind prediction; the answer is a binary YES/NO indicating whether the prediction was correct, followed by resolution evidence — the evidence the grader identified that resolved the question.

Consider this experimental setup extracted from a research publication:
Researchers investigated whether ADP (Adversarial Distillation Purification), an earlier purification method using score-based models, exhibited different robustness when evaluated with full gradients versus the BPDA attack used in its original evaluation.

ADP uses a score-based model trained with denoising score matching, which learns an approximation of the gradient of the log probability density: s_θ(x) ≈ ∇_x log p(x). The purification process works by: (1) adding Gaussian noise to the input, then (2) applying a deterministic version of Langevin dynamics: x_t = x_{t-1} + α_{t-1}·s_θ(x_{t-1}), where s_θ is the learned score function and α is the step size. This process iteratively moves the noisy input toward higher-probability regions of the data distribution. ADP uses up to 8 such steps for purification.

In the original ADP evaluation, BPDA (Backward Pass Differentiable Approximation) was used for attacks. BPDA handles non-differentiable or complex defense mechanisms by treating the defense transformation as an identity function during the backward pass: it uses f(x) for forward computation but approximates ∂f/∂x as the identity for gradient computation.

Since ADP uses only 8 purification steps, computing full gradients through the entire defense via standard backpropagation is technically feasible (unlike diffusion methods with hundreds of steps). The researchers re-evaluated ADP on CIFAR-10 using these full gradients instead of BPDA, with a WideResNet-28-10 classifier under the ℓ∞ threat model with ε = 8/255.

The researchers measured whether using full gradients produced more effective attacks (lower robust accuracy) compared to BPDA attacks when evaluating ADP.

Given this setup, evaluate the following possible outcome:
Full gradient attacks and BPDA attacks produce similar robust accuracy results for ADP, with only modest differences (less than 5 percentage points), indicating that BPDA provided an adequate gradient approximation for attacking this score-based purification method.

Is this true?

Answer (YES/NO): NO